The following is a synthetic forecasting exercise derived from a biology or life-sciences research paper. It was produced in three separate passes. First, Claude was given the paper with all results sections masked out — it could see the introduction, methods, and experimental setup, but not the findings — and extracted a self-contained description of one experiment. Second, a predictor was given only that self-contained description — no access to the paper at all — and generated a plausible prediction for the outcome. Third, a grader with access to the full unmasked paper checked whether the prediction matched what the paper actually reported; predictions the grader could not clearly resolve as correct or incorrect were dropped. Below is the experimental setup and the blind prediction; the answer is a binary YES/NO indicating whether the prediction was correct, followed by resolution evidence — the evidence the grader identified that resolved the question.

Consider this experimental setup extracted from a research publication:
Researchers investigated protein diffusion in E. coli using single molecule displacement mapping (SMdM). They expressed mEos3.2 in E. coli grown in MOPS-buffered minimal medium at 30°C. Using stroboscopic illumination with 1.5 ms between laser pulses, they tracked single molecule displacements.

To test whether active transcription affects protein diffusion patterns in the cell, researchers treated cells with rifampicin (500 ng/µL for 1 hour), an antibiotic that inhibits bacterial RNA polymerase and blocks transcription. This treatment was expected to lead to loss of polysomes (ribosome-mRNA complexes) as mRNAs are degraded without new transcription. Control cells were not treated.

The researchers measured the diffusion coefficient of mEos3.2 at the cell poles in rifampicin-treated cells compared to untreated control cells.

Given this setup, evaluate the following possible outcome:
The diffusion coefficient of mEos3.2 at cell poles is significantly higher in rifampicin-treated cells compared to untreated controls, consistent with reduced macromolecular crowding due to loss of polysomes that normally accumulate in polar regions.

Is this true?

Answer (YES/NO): NO